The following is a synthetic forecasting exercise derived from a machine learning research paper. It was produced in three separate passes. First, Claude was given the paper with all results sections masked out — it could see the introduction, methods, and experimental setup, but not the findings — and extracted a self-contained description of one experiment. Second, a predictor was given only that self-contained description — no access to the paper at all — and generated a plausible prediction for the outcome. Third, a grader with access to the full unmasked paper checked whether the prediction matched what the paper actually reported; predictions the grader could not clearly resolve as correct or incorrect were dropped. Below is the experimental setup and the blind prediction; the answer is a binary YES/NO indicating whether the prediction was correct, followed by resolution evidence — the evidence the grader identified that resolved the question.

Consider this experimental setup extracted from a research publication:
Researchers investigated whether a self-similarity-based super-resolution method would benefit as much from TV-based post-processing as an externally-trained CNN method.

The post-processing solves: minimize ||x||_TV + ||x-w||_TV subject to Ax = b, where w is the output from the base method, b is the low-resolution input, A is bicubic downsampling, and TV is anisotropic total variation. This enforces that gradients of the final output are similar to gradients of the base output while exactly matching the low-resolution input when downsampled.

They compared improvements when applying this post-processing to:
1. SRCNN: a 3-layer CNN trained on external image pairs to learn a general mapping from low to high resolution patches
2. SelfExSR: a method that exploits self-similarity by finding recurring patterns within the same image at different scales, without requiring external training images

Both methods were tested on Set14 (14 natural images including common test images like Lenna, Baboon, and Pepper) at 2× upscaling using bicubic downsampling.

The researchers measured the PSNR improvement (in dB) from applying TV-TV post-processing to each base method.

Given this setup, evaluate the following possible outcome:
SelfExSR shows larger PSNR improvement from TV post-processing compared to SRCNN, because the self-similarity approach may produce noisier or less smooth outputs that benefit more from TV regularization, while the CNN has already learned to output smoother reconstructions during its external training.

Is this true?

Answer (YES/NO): NO